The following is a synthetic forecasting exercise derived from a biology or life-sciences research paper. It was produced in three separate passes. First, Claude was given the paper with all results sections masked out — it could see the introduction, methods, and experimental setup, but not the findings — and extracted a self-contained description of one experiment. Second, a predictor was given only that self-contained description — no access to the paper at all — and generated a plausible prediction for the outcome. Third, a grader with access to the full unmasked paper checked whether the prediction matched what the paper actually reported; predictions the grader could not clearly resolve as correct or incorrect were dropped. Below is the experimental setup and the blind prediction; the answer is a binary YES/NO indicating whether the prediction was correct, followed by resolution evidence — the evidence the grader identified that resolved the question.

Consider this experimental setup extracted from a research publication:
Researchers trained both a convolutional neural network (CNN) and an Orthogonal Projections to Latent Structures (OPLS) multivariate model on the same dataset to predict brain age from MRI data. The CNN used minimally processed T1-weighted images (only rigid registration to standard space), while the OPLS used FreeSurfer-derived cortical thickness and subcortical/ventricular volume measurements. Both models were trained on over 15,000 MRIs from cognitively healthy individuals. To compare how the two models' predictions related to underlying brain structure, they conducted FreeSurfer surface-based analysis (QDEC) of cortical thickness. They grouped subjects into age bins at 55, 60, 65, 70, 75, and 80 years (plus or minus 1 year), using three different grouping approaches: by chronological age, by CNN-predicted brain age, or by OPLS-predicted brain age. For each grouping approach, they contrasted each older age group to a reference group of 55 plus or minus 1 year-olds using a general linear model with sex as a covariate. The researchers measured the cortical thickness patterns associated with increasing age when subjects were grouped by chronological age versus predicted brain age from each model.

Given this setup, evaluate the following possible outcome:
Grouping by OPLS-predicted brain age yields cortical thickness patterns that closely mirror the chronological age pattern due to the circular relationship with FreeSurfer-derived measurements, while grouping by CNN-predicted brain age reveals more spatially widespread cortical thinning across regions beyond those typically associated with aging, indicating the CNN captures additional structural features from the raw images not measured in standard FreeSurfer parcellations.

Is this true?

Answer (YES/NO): NO